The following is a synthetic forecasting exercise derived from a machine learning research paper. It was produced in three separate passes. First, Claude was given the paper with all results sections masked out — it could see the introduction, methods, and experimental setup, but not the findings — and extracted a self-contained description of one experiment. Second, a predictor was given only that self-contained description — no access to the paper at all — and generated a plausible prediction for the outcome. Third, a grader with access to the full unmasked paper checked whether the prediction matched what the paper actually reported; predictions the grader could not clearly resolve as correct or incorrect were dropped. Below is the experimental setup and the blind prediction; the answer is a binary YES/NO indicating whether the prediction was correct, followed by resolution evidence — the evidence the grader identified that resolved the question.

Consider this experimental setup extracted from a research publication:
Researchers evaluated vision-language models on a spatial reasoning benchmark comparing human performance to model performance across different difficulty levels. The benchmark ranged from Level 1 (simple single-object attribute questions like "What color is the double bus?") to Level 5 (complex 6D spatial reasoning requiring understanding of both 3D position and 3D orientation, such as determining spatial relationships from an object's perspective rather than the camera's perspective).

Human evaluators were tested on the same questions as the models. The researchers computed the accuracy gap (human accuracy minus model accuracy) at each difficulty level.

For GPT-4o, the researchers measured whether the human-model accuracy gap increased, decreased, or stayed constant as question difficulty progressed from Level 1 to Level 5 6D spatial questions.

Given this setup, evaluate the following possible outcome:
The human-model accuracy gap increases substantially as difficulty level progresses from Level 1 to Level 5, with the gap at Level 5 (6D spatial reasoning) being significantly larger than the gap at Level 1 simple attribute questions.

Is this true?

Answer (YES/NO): YES